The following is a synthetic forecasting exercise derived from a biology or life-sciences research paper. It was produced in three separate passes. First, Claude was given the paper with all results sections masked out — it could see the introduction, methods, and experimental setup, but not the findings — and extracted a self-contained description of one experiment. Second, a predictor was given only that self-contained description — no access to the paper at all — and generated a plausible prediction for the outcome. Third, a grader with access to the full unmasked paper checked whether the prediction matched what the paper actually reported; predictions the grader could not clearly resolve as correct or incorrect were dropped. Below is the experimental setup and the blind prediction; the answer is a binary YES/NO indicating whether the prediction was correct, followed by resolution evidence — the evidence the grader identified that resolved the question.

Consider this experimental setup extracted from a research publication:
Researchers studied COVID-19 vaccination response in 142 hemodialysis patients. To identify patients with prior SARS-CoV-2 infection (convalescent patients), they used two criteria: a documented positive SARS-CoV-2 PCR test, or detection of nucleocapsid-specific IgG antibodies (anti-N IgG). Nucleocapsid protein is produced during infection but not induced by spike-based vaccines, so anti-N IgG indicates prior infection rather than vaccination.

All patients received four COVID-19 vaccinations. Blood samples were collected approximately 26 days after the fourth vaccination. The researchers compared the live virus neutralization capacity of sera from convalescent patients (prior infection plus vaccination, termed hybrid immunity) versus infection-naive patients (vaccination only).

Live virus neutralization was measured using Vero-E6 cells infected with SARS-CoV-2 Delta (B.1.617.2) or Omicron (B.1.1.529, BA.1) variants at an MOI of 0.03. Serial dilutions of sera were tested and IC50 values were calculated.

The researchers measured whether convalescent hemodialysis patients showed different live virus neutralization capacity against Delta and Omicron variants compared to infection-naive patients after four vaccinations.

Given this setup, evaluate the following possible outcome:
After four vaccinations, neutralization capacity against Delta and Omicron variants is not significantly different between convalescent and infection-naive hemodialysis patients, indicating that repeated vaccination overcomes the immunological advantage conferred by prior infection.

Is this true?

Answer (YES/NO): NO